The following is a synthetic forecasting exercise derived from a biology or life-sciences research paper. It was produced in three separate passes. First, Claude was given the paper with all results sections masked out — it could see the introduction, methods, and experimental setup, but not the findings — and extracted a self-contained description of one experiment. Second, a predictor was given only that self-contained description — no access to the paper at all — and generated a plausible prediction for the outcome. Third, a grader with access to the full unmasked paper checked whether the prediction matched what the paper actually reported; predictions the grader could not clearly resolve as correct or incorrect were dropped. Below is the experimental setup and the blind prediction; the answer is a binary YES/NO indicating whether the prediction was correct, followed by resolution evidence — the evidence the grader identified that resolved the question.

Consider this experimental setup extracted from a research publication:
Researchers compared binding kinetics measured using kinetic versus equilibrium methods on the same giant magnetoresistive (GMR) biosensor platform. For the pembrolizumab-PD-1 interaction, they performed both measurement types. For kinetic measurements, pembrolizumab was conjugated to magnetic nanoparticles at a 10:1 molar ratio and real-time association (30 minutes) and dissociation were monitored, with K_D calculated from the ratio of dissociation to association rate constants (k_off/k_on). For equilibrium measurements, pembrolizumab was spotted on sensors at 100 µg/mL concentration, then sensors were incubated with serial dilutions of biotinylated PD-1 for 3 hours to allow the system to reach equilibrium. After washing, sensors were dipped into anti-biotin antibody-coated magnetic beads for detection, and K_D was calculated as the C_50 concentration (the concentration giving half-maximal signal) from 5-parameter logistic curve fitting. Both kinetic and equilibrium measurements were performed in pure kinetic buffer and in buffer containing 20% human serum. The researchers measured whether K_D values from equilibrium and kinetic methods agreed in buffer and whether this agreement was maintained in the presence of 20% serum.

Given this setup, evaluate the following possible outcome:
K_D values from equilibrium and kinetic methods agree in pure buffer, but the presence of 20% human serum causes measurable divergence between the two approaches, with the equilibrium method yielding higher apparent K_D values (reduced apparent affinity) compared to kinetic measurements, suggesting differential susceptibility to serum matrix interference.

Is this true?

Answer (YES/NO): NO